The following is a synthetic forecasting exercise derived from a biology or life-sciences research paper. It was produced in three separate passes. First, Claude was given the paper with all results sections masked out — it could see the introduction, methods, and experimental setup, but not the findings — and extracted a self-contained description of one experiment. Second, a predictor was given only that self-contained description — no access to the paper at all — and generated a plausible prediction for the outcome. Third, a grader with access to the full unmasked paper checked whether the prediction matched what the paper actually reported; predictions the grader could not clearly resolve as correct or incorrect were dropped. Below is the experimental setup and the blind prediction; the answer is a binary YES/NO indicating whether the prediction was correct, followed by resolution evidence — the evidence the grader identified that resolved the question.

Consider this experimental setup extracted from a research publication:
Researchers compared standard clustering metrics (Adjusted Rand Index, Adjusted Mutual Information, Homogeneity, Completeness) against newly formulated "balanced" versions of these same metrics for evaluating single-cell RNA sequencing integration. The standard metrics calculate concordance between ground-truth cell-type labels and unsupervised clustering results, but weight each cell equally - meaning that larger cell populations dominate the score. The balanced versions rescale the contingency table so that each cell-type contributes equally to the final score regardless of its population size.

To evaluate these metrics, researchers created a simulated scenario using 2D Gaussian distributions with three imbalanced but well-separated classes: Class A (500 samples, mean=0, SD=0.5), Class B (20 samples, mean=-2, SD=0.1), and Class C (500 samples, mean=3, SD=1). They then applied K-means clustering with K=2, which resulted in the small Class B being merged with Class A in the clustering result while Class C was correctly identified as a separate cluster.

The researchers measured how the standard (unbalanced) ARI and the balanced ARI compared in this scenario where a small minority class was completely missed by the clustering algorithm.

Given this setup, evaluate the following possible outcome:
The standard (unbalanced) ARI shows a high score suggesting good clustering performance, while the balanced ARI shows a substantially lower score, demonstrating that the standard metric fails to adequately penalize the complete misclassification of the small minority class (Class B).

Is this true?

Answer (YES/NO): YES